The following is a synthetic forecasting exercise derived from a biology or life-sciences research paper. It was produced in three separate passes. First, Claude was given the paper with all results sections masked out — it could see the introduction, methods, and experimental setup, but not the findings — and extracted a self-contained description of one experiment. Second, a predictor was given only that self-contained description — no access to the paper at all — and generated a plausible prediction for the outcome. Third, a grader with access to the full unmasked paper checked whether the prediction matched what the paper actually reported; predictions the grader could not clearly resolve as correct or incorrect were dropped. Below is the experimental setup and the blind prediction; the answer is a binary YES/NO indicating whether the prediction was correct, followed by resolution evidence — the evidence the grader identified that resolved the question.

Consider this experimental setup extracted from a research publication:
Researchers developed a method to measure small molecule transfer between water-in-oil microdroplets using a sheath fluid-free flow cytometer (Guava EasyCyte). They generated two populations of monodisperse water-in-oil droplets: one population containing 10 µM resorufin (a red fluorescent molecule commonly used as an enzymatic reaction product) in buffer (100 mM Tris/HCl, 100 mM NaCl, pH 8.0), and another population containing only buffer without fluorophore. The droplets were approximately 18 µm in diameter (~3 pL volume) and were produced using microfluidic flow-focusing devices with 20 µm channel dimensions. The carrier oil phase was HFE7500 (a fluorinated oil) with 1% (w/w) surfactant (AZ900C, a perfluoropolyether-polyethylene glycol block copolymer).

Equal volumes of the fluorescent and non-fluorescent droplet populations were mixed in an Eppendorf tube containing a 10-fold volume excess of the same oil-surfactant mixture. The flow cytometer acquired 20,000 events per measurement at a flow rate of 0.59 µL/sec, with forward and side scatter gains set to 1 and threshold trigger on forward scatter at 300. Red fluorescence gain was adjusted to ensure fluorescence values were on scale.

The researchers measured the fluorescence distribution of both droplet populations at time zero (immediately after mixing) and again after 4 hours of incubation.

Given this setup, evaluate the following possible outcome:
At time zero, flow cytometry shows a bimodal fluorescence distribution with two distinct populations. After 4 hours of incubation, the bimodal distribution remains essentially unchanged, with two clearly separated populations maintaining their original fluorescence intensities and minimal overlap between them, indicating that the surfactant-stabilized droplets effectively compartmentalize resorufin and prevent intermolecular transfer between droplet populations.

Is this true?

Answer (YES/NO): NO